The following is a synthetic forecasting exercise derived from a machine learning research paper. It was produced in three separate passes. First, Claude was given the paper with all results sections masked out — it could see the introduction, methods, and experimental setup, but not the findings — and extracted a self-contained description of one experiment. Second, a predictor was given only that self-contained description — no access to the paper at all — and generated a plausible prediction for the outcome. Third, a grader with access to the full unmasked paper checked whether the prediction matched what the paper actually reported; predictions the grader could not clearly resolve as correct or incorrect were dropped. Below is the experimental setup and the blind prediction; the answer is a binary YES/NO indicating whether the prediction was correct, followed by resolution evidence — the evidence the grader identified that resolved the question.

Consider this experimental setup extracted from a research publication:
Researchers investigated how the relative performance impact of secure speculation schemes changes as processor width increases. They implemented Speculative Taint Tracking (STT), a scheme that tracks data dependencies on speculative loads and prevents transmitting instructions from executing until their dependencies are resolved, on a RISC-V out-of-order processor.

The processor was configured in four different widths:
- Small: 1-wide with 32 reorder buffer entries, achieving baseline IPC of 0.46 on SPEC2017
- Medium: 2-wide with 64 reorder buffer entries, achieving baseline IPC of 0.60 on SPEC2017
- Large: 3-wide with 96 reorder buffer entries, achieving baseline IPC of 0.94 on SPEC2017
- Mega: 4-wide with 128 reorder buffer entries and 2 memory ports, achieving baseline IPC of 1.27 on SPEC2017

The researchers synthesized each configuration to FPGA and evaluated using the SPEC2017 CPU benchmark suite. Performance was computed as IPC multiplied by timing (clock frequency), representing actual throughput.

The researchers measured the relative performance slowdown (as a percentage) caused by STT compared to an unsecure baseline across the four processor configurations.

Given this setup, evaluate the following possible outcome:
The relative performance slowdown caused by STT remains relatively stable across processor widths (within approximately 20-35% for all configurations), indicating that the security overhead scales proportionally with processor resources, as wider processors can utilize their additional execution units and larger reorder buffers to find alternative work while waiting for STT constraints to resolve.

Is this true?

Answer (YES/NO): NO